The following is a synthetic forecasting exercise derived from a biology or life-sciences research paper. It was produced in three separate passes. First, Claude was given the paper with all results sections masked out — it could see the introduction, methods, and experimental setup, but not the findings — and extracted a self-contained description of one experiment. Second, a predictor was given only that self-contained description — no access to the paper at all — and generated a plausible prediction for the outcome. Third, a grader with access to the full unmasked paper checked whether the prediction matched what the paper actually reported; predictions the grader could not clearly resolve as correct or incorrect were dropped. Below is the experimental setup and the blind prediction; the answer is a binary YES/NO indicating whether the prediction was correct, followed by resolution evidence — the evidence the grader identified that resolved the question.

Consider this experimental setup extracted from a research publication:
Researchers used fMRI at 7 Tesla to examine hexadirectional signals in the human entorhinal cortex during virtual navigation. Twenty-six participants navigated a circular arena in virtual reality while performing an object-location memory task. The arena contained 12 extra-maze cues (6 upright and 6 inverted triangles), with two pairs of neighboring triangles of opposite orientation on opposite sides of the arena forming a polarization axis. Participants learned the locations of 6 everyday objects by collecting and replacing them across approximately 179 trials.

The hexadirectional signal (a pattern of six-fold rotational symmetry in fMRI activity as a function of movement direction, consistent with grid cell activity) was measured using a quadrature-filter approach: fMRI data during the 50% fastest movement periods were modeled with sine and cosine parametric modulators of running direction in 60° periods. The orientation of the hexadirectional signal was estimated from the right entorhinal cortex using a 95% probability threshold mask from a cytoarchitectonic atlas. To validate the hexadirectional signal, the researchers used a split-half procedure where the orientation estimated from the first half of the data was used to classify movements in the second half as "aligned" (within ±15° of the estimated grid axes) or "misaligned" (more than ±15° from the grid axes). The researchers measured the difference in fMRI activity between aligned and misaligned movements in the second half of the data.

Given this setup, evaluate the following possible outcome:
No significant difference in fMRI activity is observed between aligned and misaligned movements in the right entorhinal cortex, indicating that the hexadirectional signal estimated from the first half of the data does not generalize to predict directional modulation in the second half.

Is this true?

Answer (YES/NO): NO